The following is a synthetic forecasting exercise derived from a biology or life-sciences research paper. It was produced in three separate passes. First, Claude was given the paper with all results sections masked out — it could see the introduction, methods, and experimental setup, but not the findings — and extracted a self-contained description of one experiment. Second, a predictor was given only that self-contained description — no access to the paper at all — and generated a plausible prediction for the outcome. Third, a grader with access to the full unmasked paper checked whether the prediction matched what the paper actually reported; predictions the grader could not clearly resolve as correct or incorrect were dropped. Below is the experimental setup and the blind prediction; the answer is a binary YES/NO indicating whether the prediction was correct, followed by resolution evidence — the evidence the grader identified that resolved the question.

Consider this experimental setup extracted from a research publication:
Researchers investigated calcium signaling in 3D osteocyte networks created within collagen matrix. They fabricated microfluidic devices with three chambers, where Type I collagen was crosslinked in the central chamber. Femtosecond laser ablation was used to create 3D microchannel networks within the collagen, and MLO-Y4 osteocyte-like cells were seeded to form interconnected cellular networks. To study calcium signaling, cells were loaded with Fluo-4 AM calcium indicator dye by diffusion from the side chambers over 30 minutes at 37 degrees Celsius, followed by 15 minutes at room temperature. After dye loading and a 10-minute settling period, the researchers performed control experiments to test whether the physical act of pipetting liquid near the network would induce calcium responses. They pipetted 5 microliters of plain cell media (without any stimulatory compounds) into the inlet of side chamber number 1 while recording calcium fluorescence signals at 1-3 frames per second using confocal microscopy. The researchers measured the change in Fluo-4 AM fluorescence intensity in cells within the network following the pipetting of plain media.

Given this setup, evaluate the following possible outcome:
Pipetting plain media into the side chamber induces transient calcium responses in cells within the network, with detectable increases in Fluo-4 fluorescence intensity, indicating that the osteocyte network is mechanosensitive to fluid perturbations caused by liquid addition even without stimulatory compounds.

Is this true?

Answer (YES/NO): NO